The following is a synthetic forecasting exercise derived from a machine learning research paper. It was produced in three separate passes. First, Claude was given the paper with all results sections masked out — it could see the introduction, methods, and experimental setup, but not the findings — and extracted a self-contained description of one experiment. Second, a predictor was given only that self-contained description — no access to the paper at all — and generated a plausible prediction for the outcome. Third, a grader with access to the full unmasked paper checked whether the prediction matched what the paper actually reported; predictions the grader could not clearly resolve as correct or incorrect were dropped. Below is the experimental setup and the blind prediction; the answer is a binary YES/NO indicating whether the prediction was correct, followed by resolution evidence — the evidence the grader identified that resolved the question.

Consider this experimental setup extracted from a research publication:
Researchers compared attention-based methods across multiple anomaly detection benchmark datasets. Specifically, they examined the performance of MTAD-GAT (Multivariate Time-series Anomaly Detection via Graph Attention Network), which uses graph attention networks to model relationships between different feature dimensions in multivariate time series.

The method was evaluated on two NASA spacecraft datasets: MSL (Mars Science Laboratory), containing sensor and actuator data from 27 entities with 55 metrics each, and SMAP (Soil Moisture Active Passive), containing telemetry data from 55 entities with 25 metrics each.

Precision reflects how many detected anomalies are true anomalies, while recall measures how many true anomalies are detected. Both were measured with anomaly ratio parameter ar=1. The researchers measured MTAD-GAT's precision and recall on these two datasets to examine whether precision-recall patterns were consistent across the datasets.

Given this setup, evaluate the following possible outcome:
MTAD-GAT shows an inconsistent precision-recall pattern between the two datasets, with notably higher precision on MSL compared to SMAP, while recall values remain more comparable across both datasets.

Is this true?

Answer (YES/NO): NO